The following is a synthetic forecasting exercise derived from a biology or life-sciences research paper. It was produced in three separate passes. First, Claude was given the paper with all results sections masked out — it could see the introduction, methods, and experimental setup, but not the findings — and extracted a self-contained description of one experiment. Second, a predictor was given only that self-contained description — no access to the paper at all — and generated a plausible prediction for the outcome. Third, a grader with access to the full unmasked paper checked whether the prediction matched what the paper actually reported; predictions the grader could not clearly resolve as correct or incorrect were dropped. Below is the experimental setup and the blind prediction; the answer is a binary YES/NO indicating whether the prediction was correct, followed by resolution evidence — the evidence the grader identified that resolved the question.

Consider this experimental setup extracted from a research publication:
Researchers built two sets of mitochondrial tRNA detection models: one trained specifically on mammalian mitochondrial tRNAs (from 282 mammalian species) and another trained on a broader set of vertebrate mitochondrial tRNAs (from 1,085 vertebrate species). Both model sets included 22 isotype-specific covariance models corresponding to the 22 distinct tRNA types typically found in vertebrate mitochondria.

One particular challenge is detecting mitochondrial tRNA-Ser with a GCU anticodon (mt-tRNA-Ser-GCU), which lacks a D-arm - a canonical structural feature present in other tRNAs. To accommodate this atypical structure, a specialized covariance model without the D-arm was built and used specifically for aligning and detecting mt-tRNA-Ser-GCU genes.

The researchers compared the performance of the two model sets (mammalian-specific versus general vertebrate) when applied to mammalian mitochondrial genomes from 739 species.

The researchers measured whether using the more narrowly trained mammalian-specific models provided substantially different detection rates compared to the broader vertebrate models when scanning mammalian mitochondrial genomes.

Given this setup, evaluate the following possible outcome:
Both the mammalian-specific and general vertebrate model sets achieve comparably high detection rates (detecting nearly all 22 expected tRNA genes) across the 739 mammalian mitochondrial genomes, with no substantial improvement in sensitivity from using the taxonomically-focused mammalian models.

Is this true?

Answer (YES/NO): YES